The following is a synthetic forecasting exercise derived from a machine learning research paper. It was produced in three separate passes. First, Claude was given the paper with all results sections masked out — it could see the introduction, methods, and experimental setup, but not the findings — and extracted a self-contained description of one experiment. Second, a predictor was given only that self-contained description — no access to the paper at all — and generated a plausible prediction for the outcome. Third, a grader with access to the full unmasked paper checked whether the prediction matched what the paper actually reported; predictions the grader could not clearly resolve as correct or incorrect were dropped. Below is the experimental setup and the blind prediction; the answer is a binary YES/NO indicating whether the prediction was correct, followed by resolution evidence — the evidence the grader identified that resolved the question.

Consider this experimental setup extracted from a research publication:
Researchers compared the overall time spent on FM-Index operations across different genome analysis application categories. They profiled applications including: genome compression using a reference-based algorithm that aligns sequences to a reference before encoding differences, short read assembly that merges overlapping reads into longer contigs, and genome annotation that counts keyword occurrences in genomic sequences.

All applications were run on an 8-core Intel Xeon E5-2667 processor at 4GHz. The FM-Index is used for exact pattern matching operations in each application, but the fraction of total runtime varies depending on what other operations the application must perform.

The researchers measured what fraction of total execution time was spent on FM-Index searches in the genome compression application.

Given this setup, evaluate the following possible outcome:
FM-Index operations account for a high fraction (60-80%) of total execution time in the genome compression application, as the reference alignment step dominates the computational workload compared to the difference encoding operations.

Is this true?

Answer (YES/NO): YES